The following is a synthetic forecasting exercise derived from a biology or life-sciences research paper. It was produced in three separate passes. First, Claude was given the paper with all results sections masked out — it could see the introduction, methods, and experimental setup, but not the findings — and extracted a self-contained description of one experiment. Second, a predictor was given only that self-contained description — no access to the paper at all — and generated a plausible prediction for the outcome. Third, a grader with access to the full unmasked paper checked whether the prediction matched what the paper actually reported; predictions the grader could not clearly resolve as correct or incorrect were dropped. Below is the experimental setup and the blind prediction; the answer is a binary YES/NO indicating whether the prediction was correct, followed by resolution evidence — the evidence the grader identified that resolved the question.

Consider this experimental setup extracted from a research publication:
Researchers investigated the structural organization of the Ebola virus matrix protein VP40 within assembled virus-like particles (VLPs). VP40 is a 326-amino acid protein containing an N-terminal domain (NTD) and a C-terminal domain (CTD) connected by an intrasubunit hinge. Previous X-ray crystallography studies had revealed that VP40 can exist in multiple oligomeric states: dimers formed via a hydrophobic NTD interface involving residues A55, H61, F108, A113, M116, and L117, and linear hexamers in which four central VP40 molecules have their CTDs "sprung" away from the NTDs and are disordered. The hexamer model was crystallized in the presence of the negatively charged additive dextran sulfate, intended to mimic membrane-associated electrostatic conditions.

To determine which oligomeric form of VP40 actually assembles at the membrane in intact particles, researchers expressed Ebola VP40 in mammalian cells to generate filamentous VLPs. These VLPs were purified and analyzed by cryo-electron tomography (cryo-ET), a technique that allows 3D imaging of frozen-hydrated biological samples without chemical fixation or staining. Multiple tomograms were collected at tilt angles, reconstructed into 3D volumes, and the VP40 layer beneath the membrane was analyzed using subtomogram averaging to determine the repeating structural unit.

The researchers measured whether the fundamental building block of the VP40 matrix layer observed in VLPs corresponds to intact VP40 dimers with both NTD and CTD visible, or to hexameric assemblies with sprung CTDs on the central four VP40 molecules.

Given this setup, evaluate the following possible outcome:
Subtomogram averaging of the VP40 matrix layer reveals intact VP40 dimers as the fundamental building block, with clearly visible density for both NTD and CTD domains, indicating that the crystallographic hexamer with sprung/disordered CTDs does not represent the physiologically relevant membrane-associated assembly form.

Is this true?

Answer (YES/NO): YES